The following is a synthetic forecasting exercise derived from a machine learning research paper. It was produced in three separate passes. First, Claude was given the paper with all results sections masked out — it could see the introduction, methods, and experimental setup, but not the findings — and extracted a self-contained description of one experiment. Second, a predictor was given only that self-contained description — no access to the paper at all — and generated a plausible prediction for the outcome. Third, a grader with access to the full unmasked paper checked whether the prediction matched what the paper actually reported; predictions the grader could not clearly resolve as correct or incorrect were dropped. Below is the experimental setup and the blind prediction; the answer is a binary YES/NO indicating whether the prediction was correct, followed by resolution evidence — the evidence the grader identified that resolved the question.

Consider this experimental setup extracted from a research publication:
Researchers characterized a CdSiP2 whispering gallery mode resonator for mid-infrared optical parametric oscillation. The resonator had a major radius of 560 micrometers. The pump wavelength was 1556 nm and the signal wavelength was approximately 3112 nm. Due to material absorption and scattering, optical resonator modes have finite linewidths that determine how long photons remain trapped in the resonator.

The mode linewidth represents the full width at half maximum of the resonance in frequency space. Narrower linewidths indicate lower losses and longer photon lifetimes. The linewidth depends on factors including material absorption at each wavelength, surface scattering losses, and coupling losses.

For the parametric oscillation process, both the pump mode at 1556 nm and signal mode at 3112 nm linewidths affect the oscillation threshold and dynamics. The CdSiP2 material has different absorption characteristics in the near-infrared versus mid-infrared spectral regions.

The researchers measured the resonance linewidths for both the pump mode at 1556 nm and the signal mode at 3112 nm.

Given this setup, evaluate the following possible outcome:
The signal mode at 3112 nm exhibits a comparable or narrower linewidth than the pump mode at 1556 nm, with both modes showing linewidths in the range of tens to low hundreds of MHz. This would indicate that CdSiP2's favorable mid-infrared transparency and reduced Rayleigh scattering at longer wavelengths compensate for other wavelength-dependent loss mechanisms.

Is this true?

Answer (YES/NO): YES